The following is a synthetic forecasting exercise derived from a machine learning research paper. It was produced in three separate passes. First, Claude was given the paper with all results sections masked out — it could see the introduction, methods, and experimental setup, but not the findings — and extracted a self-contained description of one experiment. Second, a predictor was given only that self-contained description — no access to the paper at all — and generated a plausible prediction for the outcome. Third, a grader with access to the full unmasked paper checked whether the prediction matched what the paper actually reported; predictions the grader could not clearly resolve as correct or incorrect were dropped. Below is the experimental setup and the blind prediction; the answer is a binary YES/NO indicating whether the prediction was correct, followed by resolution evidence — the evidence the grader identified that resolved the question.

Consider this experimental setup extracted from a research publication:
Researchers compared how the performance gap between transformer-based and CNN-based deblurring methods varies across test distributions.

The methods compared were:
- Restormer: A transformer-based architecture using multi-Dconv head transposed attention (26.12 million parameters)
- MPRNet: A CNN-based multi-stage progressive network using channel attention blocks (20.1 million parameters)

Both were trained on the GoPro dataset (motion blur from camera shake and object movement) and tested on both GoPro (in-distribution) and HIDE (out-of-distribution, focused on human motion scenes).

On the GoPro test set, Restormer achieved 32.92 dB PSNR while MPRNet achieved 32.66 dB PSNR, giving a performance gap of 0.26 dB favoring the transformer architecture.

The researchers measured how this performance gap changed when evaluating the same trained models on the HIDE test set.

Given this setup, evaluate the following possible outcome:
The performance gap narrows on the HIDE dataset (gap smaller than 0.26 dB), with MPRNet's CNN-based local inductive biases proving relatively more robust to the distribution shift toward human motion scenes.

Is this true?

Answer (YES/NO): NO